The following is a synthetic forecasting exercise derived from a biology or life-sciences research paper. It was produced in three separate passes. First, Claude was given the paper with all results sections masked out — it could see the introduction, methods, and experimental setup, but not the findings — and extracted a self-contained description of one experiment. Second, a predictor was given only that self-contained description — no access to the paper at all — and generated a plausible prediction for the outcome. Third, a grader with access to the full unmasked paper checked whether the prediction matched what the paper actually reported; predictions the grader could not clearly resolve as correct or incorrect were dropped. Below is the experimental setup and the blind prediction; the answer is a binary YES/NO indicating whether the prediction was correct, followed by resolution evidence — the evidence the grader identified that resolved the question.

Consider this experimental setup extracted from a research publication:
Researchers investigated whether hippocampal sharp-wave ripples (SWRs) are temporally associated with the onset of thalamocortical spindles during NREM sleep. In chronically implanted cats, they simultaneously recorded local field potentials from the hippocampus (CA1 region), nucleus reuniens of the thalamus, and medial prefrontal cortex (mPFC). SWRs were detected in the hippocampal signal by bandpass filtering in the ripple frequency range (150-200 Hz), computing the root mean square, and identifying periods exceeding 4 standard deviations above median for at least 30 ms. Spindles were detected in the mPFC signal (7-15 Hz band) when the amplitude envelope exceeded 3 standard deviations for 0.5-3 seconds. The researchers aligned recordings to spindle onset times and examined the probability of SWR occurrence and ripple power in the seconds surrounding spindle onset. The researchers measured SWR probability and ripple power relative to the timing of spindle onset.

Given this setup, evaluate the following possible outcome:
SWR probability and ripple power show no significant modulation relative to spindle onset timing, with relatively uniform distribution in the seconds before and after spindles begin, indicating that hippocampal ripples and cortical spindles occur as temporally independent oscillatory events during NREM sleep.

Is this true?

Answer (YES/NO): NO